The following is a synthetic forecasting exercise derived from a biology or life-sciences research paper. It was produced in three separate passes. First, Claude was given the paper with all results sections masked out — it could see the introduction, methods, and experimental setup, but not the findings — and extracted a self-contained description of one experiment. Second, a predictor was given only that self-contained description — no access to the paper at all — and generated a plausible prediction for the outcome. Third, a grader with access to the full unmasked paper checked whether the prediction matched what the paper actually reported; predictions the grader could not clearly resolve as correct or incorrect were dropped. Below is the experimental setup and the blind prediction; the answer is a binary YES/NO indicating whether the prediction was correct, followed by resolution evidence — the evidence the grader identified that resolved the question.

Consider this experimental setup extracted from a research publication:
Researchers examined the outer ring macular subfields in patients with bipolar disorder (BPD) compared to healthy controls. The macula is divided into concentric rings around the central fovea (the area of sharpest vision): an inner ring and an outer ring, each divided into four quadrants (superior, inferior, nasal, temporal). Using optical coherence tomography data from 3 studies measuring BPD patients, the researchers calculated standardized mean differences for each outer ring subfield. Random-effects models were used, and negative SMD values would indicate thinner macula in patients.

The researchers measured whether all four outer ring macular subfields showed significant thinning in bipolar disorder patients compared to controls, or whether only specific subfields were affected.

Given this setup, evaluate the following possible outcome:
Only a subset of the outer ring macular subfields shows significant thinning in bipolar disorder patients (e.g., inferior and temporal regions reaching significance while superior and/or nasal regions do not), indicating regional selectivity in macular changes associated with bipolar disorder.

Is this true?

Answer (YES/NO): NO